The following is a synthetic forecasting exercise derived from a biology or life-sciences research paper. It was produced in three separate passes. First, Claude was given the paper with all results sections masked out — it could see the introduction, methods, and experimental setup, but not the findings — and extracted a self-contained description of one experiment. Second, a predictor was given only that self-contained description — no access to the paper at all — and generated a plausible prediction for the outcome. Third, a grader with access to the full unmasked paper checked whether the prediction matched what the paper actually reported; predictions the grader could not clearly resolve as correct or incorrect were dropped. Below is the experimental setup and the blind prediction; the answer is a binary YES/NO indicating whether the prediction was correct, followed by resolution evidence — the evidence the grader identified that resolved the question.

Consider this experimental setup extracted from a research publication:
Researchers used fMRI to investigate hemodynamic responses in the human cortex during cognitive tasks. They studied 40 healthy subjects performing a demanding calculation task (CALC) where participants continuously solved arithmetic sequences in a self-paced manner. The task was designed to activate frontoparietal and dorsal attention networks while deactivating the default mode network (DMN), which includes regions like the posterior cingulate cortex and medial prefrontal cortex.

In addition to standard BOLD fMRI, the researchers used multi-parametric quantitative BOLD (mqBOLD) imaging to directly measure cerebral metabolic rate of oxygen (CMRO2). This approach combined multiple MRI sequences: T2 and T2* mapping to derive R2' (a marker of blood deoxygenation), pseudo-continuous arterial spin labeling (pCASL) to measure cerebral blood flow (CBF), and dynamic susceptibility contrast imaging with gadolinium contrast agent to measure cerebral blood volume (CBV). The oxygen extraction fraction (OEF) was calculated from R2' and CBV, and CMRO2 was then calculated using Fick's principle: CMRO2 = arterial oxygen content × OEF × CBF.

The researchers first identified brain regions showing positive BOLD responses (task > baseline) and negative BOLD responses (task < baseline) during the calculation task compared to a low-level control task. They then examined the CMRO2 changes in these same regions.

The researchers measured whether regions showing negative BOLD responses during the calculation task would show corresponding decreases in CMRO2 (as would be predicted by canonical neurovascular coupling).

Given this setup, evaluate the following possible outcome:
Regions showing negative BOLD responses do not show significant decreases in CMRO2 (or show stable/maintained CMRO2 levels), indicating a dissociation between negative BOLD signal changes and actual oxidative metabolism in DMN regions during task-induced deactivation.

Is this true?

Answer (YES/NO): YES